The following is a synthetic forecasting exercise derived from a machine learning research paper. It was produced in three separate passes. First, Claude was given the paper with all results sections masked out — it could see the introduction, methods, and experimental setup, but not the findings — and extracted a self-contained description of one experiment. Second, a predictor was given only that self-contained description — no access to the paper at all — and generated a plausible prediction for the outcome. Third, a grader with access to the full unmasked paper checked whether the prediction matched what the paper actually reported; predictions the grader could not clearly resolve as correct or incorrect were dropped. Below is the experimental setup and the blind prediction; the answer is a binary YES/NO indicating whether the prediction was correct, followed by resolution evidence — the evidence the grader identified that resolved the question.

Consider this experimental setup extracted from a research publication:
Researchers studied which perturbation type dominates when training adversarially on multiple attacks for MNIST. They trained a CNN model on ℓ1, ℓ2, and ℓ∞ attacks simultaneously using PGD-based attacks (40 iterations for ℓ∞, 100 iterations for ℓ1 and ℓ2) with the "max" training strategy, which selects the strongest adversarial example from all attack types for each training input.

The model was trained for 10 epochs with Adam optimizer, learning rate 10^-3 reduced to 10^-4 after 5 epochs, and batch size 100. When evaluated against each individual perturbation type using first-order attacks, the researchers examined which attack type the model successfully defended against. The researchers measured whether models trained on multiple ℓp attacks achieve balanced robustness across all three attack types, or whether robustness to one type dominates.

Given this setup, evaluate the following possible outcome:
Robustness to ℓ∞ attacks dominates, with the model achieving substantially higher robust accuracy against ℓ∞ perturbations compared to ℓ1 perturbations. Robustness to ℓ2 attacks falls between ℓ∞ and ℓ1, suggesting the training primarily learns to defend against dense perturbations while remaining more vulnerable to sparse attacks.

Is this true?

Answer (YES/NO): NO